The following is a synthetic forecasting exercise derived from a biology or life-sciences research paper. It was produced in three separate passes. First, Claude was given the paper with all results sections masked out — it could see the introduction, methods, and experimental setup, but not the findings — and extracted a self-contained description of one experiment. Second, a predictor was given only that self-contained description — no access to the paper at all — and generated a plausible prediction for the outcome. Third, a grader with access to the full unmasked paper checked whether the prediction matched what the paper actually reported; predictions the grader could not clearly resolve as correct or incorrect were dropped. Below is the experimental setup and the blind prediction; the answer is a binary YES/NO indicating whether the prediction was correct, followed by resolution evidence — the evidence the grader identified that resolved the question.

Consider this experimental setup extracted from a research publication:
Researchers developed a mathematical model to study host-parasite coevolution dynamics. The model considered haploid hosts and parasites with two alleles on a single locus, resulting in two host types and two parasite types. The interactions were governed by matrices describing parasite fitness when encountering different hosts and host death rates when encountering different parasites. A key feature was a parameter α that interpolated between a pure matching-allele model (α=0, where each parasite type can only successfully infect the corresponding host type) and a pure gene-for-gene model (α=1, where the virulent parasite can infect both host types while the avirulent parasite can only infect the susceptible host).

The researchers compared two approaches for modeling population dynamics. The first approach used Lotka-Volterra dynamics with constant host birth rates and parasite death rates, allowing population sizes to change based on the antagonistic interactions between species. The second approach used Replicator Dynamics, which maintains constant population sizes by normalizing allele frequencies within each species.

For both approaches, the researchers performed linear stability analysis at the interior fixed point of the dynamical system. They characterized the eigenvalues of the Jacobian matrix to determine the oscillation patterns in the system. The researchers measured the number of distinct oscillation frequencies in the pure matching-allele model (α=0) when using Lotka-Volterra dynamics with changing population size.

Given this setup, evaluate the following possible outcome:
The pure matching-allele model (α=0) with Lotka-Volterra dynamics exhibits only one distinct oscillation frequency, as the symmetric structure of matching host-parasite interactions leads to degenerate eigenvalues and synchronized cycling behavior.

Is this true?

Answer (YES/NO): YES